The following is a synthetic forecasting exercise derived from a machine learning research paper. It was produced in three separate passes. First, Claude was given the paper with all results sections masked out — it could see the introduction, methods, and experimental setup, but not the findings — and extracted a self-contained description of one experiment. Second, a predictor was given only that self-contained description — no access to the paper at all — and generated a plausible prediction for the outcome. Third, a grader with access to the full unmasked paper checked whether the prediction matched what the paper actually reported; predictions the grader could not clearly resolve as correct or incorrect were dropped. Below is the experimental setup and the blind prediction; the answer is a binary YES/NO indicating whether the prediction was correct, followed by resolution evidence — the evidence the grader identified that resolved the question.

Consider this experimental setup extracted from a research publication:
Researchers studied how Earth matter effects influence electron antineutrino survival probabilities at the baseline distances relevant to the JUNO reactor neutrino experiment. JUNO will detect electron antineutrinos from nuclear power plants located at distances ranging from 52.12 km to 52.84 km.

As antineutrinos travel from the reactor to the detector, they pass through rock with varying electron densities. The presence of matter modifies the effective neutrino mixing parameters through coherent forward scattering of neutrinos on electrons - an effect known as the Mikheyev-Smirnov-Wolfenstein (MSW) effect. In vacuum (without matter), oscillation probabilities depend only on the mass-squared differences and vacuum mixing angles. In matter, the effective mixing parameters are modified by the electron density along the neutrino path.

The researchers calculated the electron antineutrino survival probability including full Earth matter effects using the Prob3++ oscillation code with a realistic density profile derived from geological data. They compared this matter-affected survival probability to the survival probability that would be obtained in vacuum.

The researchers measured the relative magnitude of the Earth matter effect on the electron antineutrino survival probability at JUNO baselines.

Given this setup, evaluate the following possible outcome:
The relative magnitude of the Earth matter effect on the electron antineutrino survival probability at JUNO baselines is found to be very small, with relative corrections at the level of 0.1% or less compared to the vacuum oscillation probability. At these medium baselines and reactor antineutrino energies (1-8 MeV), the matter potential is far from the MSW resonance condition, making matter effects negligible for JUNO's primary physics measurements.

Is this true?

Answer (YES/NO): NO